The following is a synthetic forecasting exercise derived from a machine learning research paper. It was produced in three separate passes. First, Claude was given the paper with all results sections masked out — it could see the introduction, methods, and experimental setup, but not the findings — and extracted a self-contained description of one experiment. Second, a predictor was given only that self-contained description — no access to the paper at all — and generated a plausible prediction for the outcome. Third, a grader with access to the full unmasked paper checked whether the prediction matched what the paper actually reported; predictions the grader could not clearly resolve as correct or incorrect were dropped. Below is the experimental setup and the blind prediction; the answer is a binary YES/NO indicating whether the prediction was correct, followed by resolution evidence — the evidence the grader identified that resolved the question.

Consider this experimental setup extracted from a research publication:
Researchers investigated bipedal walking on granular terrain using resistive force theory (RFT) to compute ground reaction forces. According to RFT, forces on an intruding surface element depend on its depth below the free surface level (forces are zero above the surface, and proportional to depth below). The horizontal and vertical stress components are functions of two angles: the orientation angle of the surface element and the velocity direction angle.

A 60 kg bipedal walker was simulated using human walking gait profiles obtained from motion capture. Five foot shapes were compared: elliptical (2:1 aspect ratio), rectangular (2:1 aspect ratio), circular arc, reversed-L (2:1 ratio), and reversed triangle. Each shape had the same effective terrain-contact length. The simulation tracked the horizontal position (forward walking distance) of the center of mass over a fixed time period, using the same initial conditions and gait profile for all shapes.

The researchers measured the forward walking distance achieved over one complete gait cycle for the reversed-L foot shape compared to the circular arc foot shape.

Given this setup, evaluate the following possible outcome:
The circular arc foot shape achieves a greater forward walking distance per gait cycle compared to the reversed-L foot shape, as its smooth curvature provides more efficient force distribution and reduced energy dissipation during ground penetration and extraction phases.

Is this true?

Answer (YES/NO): NO